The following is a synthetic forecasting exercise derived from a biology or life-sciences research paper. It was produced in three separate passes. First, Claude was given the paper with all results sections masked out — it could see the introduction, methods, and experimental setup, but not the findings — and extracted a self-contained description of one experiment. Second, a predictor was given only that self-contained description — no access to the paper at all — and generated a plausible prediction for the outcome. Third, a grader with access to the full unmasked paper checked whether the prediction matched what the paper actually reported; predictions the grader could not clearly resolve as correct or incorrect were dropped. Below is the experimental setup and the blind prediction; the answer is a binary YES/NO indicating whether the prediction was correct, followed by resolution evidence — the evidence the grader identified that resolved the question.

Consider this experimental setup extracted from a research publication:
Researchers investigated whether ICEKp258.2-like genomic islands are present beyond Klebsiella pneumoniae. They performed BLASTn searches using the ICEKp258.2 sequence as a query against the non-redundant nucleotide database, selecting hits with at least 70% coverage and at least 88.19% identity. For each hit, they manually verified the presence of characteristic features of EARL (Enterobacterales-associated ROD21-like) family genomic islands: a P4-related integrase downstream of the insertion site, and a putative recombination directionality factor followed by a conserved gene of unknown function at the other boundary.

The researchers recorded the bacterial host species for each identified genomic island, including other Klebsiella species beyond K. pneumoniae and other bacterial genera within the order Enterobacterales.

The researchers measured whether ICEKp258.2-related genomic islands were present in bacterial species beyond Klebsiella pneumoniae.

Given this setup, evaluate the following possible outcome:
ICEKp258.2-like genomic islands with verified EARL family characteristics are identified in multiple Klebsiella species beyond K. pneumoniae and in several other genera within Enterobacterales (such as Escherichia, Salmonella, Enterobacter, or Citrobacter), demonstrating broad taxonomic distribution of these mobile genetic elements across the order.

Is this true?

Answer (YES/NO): YES